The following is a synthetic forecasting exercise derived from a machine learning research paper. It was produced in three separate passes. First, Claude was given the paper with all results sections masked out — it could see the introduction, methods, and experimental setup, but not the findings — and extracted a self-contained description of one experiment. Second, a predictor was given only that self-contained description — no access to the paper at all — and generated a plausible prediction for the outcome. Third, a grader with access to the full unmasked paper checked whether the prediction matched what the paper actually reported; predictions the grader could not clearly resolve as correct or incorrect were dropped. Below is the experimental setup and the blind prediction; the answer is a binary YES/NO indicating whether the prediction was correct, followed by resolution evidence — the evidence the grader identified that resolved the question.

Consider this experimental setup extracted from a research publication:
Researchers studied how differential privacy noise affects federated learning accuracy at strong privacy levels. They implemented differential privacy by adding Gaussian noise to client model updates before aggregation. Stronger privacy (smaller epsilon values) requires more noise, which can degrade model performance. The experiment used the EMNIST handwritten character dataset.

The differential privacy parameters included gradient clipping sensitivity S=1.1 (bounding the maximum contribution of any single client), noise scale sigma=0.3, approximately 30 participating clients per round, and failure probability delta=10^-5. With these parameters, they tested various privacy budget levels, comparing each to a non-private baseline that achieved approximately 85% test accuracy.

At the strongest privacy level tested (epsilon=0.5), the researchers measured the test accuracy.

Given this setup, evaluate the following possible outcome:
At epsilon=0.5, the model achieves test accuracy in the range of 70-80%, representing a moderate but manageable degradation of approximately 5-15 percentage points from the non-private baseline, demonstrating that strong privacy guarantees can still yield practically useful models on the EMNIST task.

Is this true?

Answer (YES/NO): YES